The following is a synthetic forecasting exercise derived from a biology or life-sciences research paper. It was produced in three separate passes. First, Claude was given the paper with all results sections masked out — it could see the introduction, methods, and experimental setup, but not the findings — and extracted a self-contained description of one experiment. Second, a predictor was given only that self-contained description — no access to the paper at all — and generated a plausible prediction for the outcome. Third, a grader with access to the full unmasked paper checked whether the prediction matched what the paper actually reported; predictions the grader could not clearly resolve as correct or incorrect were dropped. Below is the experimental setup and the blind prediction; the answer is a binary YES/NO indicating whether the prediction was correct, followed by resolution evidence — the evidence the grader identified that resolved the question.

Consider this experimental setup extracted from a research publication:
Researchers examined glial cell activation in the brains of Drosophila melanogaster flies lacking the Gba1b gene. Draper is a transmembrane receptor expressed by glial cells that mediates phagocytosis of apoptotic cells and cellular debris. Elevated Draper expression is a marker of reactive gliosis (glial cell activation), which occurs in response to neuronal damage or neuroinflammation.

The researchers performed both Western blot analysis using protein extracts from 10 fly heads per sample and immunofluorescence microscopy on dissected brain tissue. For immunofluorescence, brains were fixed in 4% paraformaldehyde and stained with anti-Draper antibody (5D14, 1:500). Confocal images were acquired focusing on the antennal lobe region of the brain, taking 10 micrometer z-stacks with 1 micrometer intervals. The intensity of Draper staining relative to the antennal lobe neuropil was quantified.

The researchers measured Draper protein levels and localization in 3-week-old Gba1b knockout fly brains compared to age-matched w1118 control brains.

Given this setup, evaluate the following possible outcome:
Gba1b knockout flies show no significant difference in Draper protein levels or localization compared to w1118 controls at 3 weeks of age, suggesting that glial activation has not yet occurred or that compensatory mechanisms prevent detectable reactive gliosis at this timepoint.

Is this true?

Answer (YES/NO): NO